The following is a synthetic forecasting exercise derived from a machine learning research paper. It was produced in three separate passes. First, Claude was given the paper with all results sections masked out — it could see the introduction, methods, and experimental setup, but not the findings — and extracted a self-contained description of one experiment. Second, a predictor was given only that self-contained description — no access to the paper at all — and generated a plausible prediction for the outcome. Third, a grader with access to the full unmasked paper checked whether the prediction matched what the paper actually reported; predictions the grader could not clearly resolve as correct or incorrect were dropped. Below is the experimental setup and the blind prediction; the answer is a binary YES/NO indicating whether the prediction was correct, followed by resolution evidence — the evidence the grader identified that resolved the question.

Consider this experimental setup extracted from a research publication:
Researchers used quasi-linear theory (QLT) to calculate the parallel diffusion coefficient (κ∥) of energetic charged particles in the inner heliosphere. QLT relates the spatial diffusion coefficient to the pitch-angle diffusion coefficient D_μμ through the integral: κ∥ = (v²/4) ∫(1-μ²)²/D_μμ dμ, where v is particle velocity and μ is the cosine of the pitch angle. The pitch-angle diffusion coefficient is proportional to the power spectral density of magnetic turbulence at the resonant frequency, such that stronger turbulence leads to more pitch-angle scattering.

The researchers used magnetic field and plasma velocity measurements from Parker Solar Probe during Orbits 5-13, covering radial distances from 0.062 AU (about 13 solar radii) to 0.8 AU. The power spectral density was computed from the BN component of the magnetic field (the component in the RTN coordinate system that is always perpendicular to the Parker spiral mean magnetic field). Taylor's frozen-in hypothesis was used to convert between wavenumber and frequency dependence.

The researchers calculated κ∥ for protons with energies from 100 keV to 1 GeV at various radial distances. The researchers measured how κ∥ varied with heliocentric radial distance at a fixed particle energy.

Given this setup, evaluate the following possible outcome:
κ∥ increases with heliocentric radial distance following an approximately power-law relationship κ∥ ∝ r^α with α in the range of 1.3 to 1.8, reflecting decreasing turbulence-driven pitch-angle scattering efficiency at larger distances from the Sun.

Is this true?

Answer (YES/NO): NO